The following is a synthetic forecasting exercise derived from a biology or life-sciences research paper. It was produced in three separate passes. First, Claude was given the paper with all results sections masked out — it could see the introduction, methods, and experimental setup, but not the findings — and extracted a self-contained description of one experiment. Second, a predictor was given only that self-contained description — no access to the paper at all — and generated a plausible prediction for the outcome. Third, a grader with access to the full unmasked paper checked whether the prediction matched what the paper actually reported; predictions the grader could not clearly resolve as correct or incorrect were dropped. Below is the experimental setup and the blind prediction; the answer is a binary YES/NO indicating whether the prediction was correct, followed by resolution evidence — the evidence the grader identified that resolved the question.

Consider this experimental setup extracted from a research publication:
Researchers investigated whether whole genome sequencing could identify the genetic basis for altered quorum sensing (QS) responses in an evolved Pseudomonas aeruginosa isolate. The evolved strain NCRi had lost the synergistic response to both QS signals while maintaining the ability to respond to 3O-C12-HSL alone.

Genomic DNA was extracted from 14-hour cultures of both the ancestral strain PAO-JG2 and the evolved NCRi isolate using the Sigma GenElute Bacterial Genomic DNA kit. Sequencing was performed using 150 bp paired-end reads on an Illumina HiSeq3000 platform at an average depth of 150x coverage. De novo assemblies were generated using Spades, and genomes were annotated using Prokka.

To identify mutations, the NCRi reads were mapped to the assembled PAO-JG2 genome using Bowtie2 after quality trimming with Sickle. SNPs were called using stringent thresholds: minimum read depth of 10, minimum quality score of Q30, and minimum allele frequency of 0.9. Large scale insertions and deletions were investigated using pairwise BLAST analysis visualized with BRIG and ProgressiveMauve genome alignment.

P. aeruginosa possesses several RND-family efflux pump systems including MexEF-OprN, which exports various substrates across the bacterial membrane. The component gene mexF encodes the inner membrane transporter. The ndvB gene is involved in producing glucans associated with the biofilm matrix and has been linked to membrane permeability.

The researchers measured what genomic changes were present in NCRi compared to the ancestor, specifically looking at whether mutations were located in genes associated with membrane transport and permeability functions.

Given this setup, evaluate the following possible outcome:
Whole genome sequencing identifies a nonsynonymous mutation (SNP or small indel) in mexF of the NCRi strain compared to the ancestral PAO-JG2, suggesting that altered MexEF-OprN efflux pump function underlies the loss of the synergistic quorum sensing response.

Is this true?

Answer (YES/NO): YES